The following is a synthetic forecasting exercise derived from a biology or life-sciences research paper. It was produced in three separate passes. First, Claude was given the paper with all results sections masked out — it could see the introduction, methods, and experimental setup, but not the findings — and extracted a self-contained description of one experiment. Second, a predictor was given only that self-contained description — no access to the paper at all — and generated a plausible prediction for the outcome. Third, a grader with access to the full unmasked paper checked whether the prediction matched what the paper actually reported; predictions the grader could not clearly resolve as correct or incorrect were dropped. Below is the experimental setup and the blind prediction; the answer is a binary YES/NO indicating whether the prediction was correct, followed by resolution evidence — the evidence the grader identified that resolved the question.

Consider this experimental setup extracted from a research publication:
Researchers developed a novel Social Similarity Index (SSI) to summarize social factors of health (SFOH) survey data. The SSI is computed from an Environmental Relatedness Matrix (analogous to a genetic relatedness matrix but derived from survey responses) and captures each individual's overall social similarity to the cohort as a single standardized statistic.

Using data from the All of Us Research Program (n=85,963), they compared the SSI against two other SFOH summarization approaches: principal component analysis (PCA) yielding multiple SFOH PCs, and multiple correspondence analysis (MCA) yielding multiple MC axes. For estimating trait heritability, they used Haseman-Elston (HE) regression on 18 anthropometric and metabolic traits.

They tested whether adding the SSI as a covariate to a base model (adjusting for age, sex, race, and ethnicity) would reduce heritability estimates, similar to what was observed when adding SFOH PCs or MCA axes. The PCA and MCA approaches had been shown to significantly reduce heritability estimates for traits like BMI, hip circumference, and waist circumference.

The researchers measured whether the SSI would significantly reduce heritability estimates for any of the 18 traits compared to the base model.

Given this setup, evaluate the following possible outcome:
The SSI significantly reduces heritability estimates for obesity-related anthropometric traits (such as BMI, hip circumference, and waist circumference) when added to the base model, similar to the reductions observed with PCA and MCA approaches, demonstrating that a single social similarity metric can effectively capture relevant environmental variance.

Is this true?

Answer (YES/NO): NO